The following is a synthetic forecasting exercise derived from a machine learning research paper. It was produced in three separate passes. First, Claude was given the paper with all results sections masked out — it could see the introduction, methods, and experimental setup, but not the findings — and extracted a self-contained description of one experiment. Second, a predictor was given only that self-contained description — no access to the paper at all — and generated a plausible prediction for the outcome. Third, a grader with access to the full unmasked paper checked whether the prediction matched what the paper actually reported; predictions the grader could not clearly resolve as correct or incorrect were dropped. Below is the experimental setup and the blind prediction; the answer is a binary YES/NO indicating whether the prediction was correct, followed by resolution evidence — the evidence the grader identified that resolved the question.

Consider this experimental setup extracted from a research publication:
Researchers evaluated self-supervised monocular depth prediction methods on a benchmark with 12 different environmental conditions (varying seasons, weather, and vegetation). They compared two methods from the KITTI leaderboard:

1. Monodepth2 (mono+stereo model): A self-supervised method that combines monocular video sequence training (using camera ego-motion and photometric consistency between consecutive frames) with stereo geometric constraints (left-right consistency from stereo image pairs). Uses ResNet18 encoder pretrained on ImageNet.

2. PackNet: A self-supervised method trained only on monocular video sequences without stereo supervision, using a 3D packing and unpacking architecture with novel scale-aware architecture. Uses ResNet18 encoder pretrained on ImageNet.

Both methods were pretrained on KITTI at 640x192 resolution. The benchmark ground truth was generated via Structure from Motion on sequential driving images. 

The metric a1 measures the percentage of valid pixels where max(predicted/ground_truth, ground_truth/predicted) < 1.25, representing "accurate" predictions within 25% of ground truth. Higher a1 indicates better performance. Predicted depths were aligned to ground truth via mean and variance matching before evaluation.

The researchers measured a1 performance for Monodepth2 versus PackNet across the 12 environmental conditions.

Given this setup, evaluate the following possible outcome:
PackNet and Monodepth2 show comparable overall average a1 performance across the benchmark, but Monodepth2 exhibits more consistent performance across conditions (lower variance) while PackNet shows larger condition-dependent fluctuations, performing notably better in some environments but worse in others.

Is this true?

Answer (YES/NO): NO